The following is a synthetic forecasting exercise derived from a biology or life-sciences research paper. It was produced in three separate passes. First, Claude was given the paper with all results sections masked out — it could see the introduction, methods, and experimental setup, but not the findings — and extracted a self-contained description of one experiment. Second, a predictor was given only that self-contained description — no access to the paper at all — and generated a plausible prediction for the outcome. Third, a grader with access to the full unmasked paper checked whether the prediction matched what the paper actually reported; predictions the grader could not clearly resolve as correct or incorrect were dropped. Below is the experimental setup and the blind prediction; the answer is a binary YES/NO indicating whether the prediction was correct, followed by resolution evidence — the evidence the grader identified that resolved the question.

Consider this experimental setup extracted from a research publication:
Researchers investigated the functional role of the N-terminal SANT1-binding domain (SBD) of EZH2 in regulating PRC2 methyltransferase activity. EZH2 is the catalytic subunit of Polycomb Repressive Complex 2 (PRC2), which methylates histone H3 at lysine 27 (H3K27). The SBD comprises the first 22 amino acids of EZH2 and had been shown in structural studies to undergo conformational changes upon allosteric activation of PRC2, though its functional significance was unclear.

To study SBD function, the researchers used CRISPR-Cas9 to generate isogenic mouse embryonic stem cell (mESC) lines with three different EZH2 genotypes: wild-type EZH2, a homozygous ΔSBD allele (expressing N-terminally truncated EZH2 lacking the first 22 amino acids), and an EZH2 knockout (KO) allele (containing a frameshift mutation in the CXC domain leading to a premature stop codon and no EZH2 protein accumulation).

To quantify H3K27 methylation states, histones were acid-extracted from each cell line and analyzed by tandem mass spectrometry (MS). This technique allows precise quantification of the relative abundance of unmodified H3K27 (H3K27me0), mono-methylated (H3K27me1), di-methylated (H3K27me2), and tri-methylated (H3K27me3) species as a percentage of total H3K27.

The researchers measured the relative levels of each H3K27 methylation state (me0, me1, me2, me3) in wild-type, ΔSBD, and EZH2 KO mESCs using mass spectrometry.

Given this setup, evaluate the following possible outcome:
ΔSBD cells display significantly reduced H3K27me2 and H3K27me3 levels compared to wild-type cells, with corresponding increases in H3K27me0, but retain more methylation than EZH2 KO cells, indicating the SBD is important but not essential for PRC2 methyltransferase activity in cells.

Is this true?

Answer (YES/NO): NO